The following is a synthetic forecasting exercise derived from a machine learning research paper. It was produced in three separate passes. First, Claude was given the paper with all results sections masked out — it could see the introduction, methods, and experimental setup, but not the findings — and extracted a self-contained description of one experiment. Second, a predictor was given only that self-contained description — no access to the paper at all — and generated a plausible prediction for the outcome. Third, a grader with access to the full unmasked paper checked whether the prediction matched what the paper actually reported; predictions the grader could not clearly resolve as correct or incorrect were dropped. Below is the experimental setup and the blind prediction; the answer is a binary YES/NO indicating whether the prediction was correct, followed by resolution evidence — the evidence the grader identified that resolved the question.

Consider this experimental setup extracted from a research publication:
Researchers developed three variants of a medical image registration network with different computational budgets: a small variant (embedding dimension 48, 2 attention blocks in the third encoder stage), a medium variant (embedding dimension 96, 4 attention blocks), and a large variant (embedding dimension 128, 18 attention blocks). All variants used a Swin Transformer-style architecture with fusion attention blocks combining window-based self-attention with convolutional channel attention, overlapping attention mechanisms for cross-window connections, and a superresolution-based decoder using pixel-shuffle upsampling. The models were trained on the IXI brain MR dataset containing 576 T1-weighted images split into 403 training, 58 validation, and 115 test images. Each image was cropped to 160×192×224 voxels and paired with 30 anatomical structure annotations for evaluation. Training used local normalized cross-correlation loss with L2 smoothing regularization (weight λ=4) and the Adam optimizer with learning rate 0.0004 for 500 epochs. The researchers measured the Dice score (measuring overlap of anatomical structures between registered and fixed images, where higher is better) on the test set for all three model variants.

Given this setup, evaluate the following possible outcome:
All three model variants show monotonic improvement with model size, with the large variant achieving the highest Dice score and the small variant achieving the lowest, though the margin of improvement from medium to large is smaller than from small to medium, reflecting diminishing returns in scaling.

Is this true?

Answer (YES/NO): NO